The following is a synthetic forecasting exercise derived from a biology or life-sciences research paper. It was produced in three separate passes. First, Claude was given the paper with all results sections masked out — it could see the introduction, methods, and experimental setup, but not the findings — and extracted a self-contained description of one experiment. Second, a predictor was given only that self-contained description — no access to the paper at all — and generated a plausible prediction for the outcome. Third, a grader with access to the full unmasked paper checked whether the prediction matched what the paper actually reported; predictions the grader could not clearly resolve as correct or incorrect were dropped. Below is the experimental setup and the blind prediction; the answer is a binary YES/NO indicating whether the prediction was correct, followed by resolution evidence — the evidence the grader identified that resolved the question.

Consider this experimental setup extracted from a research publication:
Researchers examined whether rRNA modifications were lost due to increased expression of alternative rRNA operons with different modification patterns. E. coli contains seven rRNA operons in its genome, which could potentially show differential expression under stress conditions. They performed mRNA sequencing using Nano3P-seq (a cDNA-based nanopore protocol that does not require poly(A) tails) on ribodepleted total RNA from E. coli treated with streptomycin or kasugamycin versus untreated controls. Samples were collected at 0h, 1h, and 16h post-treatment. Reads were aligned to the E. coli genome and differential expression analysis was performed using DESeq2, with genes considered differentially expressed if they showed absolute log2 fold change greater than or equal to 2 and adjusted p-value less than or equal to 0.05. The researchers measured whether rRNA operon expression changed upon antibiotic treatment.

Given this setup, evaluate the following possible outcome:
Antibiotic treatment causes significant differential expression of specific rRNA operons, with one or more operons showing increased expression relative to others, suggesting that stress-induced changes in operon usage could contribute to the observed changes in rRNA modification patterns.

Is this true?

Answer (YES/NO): NO